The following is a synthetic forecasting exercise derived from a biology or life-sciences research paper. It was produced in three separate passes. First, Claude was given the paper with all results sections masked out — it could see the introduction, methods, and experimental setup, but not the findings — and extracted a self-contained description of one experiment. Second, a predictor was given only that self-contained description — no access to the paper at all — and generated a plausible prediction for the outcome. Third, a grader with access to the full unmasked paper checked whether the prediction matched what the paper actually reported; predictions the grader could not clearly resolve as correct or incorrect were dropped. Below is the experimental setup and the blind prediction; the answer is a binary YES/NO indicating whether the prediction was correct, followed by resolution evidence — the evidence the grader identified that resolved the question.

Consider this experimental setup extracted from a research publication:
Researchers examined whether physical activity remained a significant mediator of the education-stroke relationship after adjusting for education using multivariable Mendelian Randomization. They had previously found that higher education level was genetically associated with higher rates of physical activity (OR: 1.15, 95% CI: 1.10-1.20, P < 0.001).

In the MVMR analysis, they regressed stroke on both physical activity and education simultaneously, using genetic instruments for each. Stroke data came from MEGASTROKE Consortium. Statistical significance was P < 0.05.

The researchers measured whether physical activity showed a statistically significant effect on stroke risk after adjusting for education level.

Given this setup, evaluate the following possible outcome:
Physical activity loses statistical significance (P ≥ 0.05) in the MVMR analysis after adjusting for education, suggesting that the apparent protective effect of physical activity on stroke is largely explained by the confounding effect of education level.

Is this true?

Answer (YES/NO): YES